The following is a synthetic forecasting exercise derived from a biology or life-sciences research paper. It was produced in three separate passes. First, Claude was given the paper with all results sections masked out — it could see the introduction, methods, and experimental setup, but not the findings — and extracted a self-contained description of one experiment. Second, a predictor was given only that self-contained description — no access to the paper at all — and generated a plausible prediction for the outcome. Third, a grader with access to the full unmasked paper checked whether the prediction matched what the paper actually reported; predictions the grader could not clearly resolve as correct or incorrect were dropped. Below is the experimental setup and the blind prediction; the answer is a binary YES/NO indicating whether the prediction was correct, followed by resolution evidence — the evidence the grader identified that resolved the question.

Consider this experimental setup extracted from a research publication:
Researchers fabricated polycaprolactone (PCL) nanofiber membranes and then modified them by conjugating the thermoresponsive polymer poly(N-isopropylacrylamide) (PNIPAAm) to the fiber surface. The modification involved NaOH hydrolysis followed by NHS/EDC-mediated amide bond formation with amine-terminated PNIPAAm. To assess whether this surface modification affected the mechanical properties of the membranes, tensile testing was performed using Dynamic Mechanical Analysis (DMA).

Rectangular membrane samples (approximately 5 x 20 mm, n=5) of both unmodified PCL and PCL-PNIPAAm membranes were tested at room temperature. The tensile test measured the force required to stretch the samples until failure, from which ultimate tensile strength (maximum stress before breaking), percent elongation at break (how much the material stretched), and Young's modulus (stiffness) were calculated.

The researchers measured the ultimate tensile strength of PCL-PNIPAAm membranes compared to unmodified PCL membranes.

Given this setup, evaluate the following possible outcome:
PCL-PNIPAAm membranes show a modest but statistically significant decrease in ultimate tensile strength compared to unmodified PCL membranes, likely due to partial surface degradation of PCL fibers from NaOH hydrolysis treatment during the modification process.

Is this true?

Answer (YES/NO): NO